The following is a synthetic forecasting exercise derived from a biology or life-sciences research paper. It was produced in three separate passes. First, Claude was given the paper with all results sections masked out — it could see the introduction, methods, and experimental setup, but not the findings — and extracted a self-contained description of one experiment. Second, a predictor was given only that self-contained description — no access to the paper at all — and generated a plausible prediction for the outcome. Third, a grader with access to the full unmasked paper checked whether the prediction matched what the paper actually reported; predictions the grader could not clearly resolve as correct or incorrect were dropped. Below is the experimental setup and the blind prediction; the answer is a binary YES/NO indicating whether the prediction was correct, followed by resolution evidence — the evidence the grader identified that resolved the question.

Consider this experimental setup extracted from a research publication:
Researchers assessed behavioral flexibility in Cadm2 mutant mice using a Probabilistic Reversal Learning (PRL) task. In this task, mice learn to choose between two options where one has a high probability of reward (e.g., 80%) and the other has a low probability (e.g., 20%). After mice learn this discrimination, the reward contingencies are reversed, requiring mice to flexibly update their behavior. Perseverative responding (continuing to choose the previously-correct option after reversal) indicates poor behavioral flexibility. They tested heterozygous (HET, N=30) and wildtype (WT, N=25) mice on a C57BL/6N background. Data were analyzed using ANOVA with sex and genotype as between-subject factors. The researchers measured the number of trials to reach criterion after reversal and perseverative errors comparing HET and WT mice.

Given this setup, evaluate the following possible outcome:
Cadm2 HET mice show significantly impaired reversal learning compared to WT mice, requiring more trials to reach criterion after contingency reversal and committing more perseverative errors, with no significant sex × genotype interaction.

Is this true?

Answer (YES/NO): NO